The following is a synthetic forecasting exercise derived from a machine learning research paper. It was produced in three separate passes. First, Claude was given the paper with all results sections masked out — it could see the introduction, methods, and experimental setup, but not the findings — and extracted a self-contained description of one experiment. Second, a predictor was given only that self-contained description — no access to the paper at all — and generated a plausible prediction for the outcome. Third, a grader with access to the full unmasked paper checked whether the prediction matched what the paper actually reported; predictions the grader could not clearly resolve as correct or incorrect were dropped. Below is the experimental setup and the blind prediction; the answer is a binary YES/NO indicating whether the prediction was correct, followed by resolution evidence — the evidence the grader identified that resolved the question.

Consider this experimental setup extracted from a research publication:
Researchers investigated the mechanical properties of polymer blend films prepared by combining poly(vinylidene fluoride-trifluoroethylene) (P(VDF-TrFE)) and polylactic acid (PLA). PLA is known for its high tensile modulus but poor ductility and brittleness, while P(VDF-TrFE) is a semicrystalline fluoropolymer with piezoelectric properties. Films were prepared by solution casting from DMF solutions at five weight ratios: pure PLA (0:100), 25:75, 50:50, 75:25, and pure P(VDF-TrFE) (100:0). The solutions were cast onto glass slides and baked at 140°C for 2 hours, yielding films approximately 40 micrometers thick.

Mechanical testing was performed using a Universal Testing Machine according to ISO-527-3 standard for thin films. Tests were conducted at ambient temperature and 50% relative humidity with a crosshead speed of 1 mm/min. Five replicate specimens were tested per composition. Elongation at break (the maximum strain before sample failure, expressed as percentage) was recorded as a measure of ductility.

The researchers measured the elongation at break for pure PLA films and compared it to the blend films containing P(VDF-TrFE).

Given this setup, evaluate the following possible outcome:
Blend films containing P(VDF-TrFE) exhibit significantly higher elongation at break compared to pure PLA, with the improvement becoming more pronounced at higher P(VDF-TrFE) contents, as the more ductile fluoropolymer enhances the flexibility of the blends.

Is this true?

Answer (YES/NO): NO